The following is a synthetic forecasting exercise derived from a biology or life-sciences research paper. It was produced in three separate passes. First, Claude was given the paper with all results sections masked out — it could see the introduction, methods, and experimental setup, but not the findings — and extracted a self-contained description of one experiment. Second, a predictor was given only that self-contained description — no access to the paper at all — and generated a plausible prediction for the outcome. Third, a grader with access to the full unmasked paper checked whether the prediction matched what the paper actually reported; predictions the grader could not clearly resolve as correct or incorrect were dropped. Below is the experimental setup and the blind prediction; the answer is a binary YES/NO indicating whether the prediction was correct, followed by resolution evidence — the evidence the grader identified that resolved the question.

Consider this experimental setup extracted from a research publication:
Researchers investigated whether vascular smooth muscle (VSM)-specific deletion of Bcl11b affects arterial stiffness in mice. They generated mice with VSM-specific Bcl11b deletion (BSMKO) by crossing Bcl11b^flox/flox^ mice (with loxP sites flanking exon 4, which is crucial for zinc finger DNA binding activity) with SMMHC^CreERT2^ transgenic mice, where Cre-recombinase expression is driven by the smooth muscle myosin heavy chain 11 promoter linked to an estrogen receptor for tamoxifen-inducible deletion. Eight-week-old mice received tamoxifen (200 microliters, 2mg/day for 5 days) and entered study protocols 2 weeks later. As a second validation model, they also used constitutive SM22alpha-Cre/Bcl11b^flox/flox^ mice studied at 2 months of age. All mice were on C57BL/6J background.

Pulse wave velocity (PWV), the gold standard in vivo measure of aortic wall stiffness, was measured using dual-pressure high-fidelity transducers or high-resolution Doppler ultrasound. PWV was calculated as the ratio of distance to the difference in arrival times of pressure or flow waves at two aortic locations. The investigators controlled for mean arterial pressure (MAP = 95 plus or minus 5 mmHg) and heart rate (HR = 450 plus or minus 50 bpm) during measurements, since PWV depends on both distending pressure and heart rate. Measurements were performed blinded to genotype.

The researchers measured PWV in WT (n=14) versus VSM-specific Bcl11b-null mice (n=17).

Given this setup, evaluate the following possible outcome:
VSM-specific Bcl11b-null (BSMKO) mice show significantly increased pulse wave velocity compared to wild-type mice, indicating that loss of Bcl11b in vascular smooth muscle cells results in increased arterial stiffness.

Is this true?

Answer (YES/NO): YES